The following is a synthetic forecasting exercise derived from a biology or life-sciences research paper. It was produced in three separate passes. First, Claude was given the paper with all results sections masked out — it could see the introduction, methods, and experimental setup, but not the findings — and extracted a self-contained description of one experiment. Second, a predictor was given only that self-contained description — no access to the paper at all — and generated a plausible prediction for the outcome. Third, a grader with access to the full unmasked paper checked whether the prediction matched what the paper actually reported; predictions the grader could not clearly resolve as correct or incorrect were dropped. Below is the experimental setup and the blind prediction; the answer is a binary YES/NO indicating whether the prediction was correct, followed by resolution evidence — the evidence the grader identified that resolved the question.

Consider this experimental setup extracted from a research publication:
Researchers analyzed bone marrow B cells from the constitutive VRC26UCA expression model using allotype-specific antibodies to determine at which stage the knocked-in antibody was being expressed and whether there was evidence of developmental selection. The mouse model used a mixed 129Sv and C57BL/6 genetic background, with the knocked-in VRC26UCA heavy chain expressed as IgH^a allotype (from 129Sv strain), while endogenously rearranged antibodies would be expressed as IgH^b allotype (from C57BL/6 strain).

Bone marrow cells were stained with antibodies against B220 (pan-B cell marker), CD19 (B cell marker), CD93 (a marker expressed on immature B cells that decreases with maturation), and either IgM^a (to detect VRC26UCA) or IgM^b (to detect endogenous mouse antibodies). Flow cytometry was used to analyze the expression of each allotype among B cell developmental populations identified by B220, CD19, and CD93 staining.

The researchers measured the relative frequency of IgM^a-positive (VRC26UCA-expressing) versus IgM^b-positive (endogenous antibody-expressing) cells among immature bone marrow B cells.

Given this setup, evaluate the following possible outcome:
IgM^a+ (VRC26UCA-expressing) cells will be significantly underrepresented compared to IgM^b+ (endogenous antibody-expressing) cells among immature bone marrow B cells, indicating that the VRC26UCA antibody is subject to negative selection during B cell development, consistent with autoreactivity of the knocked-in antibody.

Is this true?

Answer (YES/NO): YES